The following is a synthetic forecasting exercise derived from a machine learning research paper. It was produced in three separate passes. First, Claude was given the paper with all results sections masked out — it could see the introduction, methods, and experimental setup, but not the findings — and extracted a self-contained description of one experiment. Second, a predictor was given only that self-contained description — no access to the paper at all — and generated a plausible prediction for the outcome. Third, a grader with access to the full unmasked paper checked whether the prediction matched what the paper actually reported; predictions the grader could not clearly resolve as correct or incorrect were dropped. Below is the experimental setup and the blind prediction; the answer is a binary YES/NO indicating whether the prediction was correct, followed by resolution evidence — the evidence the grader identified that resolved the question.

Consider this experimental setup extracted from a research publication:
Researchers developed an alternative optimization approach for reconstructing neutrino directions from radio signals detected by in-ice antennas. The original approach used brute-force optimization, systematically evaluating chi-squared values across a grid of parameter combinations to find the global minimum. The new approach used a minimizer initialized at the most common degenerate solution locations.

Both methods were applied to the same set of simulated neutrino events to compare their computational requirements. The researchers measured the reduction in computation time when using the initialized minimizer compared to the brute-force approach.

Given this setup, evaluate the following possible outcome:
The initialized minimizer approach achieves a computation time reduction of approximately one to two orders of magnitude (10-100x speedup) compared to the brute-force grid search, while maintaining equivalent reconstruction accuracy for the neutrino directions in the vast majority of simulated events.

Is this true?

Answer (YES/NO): YES